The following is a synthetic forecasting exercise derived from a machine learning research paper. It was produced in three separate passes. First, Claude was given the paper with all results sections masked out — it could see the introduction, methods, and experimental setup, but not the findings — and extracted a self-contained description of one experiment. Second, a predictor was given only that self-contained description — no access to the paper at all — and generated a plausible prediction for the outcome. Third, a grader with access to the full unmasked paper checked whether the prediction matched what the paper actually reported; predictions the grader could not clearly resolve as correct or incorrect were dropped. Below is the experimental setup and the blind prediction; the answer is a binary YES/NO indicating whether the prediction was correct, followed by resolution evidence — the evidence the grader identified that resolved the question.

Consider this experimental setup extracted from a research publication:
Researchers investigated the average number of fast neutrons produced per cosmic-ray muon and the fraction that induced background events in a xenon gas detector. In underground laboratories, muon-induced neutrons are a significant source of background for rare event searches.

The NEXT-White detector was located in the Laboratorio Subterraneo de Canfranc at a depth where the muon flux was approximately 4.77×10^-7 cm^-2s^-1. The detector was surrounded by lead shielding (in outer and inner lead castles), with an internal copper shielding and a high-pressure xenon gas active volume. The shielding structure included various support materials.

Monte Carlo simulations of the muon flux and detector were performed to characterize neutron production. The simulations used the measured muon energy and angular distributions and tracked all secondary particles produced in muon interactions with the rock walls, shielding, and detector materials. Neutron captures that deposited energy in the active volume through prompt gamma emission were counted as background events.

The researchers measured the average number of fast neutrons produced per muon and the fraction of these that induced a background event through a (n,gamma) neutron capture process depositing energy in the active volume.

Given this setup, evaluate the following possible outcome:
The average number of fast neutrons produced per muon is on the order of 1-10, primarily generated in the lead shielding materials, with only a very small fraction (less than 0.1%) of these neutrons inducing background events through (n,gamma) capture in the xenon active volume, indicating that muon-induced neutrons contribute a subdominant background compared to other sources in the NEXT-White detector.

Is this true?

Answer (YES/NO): NO